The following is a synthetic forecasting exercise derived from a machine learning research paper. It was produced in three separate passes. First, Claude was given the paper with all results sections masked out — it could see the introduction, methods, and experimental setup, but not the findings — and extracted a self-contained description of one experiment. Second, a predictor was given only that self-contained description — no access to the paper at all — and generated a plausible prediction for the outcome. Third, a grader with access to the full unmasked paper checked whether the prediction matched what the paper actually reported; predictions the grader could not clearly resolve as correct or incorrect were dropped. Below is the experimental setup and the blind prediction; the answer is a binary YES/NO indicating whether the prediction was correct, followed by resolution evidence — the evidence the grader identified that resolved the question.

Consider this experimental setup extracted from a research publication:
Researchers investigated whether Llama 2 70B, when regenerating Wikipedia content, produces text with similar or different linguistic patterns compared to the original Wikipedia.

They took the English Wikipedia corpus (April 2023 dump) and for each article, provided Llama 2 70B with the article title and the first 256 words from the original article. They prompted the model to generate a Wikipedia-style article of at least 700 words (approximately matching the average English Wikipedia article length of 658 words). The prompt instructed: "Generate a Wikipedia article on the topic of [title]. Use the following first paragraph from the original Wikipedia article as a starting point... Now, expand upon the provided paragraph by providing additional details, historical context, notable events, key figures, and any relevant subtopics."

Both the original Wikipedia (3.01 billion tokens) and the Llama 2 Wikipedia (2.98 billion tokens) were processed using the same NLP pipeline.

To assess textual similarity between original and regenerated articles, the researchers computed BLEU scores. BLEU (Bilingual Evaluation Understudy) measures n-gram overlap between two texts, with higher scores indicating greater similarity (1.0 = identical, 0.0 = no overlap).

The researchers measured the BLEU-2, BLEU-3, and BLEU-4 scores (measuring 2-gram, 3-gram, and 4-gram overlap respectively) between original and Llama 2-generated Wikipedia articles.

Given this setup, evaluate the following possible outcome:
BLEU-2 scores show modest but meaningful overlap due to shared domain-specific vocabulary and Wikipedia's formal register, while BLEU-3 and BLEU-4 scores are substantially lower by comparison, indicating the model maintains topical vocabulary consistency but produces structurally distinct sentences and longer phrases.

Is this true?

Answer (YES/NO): NO